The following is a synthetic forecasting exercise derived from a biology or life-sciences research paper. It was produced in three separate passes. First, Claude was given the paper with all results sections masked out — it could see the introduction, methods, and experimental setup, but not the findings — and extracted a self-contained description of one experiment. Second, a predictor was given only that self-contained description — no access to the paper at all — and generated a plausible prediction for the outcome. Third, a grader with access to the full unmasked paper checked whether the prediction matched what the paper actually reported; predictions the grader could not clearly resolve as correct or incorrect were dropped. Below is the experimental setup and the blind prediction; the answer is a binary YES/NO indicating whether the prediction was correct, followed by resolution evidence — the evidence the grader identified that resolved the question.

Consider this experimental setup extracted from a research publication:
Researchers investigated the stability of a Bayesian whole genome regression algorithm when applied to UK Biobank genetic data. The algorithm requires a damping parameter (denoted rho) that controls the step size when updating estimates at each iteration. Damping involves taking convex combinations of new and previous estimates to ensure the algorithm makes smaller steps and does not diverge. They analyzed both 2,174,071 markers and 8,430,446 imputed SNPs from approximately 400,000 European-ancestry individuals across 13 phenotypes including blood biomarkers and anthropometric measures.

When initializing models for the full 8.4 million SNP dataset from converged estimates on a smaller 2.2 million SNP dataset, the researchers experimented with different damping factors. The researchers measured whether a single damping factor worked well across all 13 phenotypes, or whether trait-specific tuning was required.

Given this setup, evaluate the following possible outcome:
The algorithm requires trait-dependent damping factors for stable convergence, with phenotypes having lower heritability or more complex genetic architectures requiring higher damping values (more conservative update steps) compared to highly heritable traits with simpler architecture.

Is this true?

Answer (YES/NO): NO